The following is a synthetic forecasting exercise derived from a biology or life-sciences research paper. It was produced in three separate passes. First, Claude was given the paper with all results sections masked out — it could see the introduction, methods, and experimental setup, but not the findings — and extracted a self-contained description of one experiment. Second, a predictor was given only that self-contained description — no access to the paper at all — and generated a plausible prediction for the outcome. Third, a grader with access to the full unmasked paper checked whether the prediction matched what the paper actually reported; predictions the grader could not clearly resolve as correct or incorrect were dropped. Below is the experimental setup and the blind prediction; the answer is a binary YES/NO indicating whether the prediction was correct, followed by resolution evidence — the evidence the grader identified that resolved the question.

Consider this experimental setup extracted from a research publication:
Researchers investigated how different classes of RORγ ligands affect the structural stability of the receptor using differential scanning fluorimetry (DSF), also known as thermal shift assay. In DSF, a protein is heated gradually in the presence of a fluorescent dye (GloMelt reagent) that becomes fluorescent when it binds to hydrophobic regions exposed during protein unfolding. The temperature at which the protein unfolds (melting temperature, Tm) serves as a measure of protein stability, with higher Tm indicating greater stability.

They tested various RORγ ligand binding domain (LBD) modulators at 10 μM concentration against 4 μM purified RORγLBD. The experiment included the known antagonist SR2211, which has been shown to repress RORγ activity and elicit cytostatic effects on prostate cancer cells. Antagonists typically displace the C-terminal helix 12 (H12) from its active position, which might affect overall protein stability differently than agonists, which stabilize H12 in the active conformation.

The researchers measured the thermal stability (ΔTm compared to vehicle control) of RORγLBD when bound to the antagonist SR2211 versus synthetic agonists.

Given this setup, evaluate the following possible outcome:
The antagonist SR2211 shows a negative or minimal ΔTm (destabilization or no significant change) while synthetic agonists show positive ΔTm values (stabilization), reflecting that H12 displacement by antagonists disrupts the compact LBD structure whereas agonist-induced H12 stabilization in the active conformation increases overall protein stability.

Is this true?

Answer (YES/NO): NO